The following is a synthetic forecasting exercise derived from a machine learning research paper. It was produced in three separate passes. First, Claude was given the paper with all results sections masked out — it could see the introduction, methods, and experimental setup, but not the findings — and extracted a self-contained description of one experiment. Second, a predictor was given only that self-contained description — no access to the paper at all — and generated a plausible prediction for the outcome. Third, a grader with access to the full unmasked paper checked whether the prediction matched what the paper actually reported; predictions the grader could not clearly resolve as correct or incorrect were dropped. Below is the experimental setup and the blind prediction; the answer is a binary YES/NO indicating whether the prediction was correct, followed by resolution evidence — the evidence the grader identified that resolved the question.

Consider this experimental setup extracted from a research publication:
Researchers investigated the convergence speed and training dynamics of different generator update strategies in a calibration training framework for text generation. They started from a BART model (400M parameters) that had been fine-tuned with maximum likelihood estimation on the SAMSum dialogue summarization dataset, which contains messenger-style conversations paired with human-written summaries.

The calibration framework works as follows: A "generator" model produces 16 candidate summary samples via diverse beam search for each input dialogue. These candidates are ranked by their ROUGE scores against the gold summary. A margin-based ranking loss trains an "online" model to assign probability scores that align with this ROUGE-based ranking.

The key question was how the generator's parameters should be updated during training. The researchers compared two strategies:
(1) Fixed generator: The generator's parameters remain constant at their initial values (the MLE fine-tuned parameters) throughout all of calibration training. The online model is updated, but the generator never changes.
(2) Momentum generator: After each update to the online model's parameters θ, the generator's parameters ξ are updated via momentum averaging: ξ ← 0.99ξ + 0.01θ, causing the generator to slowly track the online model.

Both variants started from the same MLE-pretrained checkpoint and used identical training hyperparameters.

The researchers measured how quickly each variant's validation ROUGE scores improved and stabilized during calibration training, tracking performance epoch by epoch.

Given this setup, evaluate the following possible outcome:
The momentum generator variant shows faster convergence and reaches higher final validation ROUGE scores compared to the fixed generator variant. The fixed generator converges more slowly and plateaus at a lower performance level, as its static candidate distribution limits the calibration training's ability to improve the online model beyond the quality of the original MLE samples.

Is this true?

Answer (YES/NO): NO